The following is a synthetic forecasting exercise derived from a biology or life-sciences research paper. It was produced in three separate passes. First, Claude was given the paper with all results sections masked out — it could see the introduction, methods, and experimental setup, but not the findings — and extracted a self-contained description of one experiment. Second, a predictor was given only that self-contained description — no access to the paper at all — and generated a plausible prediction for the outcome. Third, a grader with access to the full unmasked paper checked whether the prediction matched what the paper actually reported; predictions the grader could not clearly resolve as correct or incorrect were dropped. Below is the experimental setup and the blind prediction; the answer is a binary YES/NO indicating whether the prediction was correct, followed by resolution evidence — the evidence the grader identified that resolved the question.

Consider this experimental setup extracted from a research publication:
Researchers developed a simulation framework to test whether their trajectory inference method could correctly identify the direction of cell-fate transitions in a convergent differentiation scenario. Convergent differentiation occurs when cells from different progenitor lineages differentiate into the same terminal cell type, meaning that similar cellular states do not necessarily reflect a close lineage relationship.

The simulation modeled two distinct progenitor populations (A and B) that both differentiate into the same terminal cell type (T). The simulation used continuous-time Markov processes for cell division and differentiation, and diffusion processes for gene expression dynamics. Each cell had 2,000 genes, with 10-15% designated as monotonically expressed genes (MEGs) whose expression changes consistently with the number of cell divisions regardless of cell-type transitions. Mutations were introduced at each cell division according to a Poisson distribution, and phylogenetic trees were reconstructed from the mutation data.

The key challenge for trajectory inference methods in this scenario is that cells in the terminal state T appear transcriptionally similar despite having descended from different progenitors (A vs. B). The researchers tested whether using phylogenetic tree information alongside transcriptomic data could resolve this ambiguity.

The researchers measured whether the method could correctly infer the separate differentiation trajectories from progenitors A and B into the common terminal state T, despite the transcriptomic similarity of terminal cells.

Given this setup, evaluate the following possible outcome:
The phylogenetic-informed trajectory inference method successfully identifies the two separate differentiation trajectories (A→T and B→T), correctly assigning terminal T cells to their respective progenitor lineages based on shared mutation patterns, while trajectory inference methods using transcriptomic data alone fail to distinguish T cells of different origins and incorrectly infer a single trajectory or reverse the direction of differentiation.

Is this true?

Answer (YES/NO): YES